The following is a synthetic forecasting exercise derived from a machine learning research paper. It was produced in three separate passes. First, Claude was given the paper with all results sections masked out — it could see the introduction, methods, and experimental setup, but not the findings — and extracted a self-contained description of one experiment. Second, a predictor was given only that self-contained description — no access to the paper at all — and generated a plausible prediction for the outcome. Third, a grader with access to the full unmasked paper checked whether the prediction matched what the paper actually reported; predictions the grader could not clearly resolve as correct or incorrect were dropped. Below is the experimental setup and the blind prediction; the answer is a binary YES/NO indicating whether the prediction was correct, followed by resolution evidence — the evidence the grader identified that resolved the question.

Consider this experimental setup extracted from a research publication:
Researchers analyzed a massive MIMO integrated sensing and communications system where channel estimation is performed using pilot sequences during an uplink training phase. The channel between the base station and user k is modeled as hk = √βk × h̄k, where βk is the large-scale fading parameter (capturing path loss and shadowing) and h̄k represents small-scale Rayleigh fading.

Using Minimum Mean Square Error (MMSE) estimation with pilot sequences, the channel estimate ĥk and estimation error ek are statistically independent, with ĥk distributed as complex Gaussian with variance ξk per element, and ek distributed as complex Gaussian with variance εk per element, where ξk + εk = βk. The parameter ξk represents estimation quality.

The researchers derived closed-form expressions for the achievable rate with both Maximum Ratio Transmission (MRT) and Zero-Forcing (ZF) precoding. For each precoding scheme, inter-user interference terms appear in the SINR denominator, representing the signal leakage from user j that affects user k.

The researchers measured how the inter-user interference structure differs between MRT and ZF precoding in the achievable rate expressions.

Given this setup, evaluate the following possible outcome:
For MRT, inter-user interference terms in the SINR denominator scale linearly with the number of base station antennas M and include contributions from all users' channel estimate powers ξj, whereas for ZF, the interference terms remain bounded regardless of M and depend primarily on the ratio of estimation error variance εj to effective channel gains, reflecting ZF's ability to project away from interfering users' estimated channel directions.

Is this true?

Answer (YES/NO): NO